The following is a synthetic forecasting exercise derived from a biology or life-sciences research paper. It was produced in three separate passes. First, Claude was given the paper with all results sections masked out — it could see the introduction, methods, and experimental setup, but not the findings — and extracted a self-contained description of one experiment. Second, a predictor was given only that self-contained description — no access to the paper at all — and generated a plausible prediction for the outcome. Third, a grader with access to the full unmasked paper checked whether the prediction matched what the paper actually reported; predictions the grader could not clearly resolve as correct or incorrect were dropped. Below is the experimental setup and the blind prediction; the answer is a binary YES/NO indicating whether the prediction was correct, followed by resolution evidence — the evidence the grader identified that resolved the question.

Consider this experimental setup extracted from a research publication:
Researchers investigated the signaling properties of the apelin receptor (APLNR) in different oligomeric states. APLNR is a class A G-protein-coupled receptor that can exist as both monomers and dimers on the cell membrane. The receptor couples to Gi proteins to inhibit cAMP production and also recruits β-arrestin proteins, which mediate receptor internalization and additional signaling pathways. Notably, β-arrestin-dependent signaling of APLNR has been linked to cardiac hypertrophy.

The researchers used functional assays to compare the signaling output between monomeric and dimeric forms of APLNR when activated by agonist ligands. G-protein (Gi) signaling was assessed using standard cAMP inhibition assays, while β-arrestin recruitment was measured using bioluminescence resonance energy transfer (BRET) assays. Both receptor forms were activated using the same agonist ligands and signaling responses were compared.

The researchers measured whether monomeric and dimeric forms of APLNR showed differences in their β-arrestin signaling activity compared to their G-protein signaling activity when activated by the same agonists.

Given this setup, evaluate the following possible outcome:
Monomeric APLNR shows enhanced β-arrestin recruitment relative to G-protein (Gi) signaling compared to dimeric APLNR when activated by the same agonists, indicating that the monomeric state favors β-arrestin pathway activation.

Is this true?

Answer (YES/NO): YES